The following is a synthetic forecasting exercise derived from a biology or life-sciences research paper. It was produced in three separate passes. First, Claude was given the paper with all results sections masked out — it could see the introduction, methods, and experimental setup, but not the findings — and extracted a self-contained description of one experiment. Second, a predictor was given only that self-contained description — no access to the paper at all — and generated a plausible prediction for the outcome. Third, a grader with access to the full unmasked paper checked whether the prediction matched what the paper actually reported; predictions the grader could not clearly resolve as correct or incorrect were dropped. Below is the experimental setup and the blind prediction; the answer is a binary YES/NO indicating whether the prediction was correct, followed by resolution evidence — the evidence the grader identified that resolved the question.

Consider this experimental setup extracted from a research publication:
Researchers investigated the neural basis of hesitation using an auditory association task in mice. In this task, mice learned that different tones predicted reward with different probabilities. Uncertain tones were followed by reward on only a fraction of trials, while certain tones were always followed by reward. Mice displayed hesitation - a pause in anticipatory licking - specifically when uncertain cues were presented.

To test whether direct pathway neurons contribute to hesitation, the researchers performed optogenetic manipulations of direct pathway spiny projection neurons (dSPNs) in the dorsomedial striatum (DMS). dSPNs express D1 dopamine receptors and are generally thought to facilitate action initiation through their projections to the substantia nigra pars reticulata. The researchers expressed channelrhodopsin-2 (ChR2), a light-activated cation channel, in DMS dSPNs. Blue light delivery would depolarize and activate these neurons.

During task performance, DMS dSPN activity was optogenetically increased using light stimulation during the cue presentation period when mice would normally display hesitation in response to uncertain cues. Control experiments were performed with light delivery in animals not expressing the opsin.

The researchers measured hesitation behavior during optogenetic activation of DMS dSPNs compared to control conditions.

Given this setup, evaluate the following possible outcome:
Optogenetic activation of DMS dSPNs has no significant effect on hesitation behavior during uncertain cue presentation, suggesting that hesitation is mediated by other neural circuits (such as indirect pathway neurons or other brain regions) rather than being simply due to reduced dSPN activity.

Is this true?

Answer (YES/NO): YES